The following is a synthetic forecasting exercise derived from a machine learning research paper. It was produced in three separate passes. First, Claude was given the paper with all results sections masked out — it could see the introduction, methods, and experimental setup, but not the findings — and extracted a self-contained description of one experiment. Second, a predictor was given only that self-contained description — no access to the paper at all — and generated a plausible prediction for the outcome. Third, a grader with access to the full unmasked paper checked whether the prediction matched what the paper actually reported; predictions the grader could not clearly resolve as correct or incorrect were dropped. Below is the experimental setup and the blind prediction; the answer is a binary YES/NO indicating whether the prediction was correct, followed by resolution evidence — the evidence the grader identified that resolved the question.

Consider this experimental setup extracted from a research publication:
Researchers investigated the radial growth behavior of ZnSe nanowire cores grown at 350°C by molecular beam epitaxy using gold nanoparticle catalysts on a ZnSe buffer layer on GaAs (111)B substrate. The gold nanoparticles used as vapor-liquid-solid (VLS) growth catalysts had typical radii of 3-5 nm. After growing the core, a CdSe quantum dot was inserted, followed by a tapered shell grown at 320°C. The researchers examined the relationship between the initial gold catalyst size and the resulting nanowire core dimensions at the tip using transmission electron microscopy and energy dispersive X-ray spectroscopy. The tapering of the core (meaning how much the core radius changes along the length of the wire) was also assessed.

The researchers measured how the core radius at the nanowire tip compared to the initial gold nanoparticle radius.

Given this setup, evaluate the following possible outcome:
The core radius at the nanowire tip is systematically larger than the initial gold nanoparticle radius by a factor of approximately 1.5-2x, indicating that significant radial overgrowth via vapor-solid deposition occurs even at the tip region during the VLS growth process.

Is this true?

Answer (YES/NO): NO